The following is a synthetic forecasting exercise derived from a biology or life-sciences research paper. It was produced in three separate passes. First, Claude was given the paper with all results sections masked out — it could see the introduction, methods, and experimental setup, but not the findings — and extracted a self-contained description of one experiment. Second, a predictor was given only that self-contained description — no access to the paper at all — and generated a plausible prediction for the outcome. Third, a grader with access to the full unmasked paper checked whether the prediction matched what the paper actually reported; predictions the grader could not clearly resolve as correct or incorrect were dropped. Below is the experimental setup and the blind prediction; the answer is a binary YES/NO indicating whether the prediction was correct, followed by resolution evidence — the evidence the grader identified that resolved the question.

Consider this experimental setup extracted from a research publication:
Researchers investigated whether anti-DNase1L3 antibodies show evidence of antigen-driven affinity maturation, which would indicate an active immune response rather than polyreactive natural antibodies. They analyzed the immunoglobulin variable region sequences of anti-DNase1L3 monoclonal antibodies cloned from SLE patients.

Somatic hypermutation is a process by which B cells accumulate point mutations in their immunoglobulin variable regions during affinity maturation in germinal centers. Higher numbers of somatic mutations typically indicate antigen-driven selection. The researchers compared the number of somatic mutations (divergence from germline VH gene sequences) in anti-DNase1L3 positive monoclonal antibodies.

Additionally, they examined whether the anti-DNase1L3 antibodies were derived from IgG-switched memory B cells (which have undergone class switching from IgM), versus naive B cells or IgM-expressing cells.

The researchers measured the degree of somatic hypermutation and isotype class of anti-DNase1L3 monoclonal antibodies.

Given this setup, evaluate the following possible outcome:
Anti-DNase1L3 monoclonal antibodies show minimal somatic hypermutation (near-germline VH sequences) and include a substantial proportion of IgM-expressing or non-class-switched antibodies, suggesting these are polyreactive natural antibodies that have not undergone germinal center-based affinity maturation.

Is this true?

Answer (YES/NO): NO